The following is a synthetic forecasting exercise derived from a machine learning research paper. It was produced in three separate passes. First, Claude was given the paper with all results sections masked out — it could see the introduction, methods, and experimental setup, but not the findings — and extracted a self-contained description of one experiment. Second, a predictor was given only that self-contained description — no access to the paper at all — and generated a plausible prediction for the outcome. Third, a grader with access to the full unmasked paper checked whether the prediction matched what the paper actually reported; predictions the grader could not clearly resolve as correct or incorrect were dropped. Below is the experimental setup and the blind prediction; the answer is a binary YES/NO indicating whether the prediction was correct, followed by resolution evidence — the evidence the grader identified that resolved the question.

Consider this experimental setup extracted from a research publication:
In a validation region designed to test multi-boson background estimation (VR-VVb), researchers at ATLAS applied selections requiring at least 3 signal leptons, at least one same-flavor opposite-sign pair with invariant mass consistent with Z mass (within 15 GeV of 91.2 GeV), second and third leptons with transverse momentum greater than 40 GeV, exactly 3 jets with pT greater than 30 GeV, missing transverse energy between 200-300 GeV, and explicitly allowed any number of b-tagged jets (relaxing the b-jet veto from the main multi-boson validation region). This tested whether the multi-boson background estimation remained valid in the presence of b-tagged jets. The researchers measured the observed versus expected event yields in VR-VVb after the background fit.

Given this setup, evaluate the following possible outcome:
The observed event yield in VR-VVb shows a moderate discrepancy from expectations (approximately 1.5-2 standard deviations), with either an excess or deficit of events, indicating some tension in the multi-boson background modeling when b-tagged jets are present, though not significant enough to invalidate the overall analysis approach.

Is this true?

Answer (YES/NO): NO